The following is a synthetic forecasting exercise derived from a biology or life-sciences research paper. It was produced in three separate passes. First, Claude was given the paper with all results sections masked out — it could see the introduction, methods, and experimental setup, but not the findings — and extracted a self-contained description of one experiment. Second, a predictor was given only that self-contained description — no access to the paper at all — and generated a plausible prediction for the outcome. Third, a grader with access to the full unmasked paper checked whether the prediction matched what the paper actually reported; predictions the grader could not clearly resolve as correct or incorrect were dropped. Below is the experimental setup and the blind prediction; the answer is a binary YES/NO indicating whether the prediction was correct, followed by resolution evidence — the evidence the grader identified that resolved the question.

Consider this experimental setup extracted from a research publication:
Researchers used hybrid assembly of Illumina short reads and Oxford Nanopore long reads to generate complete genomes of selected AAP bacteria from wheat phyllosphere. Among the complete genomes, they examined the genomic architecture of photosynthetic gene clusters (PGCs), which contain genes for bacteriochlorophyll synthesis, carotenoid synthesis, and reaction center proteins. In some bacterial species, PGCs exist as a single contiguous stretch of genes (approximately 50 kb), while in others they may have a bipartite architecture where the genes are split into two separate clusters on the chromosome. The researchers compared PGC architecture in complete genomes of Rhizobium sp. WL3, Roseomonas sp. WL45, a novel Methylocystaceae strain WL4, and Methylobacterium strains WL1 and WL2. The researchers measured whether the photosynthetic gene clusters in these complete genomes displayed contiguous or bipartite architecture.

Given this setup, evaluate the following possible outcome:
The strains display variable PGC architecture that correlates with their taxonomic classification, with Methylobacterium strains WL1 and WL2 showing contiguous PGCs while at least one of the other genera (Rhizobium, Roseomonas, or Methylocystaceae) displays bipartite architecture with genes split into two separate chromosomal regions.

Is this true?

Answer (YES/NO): NO